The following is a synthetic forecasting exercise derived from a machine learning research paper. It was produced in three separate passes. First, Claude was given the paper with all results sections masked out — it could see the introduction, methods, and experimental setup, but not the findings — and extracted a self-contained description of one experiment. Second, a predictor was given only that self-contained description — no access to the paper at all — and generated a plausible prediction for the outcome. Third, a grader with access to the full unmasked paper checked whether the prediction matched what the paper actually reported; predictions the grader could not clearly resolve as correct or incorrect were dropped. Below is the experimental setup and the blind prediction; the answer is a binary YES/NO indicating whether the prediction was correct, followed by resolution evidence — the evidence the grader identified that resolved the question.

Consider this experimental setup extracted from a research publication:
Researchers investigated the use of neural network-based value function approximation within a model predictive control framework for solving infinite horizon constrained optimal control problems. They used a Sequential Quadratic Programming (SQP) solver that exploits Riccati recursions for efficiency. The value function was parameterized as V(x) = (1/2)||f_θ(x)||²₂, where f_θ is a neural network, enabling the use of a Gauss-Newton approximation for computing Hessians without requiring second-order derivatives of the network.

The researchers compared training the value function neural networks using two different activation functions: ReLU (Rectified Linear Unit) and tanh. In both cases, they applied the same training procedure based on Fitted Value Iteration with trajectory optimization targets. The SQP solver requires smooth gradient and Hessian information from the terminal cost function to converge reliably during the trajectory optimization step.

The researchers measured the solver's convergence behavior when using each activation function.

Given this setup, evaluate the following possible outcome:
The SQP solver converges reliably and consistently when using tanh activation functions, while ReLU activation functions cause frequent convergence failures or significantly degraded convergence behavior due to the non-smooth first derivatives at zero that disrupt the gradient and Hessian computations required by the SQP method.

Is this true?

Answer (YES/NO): YES